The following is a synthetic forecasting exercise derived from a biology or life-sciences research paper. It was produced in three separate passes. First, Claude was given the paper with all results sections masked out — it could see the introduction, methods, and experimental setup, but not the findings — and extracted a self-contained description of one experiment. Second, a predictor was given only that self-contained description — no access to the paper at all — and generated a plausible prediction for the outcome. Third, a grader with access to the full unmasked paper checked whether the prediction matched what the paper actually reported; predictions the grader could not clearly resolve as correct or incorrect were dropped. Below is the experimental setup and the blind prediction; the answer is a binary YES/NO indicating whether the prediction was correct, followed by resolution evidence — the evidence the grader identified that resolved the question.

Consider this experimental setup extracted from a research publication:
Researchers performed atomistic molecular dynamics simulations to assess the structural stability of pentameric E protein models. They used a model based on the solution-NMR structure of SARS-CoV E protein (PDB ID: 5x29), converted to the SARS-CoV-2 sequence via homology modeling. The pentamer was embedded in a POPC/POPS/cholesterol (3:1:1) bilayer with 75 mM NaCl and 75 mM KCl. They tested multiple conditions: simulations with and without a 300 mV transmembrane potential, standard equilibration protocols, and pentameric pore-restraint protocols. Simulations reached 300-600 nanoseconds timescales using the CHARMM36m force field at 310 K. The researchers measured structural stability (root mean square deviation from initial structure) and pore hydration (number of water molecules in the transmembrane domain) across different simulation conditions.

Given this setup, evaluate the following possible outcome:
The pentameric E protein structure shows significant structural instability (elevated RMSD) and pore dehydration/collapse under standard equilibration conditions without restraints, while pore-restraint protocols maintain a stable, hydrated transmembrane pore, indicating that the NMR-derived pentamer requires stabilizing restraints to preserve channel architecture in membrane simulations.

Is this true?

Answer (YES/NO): NO